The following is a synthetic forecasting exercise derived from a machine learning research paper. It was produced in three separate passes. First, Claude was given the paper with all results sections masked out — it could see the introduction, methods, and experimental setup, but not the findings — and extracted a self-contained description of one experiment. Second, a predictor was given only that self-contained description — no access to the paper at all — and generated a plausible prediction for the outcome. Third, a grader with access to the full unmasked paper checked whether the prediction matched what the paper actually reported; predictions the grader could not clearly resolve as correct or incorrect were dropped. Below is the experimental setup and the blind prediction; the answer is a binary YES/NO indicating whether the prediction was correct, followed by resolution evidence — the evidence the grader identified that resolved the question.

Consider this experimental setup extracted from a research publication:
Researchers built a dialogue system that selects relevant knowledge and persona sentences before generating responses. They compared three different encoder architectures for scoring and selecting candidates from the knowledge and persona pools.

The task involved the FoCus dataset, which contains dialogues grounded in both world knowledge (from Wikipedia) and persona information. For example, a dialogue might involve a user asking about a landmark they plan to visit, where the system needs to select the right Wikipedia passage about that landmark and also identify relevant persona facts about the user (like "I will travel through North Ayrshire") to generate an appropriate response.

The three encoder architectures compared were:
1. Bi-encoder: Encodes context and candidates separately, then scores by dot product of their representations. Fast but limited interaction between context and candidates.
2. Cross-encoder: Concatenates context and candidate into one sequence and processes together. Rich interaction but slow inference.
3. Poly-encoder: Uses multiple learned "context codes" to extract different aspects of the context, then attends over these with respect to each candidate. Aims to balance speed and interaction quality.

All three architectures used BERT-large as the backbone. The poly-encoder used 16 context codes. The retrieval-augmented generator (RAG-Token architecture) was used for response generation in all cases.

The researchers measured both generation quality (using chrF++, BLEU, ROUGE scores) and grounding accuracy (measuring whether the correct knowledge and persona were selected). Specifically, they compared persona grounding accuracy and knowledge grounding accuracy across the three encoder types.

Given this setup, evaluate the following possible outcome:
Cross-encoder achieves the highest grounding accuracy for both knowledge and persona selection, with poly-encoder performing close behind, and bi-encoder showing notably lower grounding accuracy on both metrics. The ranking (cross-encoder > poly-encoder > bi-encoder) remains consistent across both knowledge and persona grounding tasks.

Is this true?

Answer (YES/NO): NO